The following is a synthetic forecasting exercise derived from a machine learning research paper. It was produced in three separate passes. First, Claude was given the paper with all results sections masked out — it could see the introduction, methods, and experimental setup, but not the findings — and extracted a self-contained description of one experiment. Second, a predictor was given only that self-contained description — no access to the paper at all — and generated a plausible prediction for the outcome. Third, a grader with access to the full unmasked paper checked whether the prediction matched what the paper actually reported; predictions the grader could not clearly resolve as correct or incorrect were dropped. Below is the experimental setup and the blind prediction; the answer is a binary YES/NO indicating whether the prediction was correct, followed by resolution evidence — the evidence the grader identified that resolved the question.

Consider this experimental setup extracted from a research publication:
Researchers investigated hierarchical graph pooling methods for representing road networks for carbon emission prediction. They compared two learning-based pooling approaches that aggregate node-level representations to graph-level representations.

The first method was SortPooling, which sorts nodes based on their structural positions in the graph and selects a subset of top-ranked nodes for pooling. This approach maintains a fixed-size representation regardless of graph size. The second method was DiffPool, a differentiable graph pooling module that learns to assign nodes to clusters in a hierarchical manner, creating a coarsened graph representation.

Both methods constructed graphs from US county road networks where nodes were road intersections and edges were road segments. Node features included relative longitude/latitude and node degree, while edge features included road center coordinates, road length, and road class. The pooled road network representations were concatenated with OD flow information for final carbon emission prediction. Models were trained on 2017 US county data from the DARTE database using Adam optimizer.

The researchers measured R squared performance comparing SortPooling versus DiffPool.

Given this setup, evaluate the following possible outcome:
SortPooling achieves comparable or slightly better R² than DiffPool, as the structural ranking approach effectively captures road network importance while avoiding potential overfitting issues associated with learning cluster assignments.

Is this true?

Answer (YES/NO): NO